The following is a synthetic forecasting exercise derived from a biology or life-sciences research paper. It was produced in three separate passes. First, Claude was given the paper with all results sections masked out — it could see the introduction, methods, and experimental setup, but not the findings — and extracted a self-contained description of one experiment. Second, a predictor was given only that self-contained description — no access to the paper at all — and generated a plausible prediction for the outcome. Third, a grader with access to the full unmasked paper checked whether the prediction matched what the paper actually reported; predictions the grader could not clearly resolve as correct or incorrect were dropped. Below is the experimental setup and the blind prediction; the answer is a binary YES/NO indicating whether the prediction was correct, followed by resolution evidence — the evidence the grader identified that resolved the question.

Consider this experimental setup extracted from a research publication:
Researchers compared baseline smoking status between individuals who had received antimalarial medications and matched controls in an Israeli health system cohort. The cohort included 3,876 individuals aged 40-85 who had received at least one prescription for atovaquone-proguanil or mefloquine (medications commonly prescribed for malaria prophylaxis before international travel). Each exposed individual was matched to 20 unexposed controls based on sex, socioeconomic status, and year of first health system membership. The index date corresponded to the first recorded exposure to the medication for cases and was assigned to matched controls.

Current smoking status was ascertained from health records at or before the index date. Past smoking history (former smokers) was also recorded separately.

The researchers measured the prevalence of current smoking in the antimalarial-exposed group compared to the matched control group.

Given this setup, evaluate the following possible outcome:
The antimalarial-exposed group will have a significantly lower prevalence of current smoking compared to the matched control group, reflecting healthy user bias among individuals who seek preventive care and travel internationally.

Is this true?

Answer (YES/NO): YES